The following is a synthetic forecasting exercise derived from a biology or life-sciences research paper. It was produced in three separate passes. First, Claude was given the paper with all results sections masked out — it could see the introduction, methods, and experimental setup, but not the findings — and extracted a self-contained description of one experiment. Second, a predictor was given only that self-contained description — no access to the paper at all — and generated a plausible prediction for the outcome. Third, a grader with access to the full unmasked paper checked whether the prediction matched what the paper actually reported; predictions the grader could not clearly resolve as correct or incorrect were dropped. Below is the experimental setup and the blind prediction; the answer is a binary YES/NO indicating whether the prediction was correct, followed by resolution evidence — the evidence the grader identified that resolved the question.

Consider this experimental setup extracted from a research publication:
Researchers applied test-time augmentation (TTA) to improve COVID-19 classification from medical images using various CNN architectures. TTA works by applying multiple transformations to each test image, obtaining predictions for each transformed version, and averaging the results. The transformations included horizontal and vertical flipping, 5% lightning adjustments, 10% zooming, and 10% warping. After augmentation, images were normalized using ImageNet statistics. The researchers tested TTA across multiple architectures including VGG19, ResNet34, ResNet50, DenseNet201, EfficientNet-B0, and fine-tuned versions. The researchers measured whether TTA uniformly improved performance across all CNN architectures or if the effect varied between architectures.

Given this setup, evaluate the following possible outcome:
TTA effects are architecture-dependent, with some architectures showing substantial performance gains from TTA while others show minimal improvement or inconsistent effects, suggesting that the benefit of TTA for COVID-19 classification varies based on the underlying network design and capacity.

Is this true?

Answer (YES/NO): YES